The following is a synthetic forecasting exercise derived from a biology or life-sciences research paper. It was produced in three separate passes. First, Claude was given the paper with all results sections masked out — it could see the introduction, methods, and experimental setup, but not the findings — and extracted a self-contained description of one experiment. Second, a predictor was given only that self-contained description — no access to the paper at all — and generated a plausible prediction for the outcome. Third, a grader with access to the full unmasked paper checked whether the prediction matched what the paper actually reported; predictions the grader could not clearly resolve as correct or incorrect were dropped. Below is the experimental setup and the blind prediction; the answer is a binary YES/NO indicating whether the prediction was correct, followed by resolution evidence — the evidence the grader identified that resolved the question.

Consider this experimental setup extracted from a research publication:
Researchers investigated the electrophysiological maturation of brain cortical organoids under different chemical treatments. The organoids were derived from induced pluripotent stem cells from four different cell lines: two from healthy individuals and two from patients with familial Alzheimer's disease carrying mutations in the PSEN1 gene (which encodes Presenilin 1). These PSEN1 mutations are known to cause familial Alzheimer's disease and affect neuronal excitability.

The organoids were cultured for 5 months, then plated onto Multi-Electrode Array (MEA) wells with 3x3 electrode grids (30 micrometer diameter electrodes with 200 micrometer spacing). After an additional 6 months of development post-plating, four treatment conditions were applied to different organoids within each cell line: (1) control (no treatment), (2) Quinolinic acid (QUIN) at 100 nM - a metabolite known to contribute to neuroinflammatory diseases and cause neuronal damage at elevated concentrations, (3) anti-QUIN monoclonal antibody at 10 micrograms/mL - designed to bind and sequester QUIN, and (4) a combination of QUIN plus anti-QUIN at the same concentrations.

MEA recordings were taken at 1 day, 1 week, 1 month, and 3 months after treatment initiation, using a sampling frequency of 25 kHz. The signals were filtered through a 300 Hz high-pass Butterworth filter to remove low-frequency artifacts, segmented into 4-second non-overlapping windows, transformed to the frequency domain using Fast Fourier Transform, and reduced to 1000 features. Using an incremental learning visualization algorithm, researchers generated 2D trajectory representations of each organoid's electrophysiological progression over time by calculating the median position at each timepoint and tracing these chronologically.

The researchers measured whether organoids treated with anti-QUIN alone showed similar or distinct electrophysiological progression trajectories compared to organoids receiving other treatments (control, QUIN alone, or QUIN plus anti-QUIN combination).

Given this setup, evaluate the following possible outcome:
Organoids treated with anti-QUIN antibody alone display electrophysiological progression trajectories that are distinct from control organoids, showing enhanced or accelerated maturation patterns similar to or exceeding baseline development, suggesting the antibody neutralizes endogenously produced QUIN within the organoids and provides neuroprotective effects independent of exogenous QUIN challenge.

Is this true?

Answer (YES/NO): NO